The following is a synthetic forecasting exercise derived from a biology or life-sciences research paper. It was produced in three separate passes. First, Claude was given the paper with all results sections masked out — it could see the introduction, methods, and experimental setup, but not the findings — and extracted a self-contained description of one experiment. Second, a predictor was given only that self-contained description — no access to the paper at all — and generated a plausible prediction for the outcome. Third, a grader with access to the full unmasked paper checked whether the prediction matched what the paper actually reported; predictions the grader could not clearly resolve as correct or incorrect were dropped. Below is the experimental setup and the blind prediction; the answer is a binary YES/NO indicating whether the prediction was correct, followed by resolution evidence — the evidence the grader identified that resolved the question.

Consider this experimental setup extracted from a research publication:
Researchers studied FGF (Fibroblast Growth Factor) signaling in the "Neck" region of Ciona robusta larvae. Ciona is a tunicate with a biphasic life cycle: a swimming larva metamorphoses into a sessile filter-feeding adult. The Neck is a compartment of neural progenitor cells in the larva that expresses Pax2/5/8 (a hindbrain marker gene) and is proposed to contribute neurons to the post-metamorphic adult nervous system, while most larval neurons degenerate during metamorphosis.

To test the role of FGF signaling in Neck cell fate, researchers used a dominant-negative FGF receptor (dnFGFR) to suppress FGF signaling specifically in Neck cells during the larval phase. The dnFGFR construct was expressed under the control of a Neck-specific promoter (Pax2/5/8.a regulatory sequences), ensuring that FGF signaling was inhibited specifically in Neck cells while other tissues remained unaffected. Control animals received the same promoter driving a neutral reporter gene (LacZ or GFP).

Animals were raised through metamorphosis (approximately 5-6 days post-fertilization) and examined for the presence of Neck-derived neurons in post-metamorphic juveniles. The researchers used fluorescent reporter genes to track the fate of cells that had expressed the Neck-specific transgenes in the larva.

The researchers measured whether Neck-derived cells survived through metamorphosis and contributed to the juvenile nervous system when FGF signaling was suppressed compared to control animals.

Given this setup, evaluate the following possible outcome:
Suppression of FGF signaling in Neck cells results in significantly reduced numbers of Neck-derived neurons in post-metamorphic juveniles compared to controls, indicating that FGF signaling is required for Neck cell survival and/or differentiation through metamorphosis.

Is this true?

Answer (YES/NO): YES